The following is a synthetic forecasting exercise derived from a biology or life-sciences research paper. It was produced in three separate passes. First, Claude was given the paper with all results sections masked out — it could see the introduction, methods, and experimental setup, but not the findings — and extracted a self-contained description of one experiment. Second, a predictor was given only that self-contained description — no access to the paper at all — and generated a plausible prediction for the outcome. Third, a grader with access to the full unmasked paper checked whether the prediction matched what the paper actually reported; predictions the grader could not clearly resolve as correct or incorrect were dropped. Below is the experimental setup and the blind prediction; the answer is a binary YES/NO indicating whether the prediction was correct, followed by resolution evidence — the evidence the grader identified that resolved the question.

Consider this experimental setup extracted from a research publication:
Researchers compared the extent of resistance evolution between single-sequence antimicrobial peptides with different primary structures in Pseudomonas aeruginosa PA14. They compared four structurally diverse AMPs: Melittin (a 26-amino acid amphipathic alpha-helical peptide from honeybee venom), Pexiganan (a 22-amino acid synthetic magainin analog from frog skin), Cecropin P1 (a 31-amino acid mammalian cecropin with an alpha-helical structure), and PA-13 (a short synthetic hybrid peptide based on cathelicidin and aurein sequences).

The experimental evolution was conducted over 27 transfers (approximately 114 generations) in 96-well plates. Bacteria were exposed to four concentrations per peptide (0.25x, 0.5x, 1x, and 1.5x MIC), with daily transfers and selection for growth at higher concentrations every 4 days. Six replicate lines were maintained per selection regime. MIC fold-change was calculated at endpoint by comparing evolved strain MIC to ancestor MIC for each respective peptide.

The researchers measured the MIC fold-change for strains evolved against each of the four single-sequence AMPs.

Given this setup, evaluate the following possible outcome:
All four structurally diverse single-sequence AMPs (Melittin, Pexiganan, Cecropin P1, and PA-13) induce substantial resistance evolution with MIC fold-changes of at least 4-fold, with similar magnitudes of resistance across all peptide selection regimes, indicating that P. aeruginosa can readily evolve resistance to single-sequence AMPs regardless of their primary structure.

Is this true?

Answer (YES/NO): NO